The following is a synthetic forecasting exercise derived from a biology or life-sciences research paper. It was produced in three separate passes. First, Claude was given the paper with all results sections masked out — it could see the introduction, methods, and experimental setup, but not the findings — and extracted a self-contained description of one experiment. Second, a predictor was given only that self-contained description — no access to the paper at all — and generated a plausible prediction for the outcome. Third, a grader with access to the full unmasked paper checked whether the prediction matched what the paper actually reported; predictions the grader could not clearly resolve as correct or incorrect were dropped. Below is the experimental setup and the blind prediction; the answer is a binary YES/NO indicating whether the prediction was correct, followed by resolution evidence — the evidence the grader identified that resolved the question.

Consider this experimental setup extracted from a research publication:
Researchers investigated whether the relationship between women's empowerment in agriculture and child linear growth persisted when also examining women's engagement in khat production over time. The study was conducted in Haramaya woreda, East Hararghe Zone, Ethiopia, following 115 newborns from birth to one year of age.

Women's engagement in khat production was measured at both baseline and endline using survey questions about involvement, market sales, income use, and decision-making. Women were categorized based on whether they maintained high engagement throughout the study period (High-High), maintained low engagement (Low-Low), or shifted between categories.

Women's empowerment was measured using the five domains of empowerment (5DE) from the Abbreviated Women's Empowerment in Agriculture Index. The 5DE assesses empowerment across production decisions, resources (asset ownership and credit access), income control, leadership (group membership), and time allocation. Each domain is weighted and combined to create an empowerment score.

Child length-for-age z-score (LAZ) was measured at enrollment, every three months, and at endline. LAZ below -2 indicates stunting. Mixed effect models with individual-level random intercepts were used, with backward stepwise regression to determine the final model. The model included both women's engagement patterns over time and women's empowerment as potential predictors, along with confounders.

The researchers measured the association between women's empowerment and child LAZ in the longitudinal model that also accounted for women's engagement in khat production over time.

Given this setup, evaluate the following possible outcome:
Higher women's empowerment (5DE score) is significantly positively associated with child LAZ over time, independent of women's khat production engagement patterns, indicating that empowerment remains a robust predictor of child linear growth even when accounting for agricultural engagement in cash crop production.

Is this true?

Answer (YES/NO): YES